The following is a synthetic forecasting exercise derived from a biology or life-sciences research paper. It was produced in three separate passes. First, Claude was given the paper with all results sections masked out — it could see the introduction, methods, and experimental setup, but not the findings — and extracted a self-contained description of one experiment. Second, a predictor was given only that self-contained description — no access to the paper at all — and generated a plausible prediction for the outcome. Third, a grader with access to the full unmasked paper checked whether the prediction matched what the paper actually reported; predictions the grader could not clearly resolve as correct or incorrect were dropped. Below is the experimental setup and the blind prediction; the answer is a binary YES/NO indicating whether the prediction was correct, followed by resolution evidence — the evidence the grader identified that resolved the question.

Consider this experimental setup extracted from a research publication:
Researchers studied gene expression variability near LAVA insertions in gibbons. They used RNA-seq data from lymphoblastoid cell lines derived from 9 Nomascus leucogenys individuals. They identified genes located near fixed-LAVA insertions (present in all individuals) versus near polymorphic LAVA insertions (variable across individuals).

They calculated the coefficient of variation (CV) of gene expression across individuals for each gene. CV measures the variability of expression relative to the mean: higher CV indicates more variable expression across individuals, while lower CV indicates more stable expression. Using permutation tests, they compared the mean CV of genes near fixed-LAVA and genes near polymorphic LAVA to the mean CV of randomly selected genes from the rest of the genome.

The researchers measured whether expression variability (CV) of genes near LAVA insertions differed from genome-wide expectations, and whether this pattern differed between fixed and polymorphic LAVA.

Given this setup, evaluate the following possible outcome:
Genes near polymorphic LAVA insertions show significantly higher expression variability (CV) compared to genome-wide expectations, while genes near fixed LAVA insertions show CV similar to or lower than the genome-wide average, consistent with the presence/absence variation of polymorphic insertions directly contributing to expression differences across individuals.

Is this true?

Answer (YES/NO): NO